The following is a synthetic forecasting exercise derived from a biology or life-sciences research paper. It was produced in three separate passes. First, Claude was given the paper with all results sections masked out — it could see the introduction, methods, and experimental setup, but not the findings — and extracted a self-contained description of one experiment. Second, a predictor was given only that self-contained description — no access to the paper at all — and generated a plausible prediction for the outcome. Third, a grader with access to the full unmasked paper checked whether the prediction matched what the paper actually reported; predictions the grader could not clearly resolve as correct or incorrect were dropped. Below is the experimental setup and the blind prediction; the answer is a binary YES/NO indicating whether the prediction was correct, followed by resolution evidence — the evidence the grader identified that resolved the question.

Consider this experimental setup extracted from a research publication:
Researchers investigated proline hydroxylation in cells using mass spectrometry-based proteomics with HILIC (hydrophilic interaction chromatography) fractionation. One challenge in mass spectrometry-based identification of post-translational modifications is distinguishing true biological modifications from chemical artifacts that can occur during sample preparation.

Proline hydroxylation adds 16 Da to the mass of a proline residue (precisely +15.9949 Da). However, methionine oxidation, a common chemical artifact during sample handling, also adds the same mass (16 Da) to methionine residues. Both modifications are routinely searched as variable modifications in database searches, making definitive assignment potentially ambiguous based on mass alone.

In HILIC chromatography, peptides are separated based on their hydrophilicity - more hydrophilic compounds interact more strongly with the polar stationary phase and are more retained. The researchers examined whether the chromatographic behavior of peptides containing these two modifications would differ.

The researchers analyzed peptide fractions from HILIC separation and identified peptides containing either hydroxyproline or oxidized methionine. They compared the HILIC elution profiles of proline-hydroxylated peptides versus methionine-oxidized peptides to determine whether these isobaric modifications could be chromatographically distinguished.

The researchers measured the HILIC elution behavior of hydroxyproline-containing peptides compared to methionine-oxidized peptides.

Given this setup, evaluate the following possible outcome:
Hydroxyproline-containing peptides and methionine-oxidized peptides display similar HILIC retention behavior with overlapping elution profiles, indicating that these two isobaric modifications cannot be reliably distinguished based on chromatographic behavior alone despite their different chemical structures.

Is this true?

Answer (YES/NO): NO